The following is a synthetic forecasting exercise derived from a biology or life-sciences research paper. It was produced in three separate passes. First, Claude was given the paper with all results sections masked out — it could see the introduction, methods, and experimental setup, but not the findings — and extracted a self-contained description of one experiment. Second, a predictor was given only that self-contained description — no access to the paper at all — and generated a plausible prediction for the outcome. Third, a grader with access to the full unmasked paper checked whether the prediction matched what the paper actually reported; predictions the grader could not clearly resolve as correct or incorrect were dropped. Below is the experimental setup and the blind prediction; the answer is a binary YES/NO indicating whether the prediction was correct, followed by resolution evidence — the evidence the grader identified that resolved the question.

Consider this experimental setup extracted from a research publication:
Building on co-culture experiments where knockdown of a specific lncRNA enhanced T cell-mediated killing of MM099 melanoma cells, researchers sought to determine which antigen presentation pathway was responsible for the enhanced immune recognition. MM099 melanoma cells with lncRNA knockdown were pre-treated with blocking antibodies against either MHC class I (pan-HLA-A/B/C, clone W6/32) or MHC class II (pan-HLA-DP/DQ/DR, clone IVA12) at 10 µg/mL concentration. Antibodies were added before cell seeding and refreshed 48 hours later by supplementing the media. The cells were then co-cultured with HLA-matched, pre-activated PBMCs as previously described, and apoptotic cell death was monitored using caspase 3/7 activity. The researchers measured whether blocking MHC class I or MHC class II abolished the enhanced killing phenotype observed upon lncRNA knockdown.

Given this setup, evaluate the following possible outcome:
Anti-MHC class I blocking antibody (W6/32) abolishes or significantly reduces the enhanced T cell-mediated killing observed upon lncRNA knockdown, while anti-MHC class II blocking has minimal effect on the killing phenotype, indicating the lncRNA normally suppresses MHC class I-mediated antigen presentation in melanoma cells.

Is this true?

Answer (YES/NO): NO